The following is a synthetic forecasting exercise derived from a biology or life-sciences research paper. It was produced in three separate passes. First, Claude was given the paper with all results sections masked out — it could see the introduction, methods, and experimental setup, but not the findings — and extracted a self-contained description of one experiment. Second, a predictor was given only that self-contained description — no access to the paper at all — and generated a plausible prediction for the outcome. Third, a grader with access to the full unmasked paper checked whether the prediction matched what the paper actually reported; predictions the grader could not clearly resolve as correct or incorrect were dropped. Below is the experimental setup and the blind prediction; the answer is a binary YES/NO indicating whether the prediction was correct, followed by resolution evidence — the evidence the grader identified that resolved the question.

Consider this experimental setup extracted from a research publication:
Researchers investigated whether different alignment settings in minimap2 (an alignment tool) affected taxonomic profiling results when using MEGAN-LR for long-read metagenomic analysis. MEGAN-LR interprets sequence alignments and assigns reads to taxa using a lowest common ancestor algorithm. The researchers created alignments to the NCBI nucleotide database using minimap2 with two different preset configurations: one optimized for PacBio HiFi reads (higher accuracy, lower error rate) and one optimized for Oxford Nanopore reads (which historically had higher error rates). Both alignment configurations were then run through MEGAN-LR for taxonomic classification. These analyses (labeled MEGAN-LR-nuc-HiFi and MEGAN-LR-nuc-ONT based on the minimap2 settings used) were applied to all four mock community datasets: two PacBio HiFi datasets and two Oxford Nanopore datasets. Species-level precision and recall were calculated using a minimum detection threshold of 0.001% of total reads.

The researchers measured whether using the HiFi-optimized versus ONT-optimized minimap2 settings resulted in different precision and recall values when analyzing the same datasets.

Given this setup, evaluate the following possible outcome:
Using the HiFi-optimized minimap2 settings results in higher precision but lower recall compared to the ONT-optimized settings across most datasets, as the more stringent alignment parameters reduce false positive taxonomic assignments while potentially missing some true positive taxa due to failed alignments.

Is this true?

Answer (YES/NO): NO